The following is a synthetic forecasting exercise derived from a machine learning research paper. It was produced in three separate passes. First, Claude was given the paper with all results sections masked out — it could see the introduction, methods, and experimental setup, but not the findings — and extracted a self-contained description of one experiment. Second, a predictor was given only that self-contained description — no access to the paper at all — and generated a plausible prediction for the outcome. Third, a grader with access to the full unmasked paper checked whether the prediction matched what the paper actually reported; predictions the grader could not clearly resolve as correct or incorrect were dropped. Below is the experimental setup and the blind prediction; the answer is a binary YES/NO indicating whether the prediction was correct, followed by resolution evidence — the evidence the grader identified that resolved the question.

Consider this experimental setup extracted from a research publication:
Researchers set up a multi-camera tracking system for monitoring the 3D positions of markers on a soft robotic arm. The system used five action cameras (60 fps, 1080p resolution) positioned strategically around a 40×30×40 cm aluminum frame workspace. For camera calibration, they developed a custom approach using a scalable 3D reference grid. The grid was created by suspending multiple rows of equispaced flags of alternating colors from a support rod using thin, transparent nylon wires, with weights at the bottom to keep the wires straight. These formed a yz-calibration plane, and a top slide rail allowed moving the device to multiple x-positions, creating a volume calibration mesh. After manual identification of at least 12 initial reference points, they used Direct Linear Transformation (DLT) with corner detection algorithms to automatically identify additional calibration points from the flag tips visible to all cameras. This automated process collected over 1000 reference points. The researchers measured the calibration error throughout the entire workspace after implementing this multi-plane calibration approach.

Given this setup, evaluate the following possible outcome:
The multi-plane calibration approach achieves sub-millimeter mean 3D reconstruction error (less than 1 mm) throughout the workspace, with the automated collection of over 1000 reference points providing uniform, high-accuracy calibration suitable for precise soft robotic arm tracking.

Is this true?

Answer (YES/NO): NO